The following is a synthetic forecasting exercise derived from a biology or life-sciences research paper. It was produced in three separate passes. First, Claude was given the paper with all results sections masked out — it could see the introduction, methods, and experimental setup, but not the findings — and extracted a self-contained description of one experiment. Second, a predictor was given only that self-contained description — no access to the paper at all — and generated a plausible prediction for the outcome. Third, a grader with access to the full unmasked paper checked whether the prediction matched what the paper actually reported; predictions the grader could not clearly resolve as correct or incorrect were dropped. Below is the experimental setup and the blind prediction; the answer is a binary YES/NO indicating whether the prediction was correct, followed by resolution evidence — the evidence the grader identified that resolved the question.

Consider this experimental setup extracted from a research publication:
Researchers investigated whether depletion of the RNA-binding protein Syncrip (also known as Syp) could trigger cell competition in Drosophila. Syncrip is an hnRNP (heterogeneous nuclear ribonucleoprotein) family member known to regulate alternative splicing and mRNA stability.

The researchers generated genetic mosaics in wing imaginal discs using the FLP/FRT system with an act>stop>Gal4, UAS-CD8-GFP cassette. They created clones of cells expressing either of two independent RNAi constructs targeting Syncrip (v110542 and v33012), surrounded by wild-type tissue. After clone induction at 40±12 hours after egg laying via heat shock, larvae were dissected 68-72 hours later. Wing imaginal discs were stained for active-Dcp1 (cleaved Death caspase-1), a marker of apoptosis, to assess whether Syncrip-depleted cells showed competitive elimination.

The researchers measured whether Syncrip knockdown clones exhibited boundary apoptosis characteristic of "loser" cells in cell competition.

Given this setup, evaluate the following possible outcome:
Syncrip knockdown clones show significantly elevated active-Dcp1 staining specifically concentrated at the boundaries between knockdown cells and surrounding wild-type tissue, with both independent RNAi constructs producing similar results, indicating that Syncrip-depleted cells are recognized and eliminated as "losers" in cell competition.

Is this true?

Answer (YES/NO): NO